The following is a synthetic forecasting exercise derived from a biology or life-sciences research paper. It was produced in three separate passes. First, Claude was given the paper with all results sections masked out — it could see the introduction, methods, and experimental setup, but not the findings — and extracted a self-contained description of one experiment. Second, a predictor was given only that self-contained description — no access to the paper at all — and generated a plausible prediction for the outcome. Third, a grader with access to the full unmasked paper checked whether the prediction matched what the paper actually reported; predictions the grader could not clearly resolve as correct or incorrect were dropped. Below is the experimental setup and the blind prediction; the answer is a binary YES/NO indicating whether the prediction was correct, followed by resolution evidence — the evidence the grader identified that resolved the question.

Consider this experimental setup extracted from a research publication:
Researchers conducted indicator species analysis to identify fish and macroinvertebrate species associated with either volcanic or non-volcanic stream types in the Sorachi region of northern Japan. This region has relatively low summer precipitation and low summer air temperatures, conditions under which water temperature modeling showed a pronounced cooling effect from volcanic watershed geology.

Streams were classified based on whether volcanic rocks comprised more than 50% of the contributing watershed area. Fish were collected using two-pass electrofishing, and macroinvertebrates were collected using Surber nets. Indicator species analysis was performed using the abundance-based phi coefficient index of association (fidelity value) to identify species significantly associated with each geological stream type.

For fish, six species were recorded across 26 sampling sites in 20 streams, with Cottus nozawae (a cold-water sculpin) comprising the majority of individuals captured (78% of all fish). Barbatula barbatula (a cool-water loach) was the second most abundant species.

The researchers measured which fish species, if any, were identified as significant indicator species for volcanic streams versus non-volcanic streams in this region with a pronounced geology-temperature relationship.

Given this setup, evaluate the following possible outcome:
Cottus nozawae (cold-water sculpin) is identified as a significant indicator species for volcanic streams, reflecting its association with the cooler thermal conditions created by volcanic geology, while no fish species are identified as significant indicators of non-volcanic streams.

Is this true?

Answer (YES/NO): NO